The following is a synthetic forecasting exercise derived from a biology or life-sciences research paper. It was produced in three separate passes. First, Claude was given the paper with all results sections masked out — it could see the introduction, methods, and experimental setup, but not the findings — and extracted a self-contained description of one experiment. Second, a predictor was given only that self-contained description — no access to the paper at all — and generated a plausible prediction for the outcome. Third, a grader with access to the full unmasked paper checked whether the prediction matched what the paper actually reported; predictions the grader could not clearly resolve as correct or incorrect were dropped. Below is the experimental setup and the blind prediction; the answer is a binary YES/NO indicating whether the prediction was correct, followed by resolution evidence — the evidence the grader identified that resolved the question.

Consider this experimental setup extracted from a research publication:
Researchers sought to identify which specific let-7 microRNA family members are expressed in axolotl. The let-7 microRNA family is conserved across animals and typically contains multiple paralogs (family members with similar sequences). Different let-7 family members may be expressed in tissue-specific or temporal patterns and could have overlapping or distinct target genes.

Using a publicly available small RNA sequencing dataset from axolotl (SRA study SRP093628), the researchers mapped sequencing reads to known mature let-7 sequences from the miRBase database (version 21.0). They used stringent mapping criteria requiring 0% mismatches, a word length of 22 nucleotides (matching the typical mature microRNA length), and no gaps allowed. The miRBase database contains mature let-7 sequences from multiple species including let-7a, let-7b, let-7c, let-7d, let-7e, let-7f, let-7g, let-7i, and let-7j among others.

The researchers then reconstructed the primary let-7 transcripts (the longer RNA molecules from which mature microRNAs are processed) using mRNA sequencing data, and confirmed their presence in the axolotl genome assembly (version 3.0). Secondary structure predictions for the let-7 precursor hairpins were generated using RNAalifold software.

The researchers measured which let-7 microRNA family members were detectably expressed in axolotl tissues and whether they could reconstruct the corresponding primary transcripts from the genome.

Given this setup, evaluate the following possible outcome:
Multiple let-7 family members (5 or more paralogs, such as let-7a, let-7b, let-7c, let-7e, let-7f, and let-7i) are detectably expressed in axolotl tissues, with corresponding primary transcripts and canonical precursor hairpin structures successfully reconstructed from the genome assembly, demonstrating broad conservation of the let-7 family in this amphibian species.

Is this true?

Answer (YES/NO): NO